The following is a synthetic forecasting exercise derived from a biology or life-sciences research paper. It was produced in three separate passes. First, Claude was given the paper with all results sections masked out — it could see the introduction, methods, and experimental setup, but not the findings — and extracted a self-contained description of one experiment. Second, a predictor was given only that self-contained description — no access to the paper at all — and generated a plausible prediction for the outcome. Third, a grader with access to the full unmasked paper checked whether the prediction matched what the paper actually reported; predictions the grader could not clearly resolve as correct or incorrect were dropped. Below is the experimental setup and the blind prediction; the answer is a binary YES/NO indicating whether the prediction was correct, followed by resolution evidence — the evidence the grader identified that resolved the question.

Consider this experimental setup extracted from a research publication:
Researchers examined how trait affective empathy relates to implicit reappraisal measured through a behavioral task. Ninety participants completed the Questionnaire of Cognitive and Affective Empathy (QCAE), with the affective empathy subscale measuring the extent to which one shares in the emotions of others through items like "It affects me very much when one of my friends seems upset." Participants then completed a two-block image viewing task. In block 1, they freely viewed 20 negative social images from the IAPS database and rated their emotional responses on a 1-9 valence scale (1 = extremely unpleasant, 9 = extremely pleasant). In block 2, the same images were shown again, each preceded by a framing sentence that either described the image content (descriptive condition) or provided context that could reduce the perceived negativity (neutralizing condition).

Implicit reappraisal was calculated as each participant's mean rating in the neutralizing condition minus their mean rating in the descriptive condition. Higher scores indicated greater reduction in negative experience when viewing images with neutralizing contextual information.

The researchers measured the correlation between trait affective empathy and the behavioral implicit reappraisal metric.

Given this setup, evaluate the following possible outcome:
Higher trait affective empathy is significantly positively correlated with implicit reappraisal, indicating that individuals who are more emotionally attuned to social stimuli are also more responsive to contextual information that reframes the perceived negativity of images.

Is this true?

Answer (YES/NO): YES